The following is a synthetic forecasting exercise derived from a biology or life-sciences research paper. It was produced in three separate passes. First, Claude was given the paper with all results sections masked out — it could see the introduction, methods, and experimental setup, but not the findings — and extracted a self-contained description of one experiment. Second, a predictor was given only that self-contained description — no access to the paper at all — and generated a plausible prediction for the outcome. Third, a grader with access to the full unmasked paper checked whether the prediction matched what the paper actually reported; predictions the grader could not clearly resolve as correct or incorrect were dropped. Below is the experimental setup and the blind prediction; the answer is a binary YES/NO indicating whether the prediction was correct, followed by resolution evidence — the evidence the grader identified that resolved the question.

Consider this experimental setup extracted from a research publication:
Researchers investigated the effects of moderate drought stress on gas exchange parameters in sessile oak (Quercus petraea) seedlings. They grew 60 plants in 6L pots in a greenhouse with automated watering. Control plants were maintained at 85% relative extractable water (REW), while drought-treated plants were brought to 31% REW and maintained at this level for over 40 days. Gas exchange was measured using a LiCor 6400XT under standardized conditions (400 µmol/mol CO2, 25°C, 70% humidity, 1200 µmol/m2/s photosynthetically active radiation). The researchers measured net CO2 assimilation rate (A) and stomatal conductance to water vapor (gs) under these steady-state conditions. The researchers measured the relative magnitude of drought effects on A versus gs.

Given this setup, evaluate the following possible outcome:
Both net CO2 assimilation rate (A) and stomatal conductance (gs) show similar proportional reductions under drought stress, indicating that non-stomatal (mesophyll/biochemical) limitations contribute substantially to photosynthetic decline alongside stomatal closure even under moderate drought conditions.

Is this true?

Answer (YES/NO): NO